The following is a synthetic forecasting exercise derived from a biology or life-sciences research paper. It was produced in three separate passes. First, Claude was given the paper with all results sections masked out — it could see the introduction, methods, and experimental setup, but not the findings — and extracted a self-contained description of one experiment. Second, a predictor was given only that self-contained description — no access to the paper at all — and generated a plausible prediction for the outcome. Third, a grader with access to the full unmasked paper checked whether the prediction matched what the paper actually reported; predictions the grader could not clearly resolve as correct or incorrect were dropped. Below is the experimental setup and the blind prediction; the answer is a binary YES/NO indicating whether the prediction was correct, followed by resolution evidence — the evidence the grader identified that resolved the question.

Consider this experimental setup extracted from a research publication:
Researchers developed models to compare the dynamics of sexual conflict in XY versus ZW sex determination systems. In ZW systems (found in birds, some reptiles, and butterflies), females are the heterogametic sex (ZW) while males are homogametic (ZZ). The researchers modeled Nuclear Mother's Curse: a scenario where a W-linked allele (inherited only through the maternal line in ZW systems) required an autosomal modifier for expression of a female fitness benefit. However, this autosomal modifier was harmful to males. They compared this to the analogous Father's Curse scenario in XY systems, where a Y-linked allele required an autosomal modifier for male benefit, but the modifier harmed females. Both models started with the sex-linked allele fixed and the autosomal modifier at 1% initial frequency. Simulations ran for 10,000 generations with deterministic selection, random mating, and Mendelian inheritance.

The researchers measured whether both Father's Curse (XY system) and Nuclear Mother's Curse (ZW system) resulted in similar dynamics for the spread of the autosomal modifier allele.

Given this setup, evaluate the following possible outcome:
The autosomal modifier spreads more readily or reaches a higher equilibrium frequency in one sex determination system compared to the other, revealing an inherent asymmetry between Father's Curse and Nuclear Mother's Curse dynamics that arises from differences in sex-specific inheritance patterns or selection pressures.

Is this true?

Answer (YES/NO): NO